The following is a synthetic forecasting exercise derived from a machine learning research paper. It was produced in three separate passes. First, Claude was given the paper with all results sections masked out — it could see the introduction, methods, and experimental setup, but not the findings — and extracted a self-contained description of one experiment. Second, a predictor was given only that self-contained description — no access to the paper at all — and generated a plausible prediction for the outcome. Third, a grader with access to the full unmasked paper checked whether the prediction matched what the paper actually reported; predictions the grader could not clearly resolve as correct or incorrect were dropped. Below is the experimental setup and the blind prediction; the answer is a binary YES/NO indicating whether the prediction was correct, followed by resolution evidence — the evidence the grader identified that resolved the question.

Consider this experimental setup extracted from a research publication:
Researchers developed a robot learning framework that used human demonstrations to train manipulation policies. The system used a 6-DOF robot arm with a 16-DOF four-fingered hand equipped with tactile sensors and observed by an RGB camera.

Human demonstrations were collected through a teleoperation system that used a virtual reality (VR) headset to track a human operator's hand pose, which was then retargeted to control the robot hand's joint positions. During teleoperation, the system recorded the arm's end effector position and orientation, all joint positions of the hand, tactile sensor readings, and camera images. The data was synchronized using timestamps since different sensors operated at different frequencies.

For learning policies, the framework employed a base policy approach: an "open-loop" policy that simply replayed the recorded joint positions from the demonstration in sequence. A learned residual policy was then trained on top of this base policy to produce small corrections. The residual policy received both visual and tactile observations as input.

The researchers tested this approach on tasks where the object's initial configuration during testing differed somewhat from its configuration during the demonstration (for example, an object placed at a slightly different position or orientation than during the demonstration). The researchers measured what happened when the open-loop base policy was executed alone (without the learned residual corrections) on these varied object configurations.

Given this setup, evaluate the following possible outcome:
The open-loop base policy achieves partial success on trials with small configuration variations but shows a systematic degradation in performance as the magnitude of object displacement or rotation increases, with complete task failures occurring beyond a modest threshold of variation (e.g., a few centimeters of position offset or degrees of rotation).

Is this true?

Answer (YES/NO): NO